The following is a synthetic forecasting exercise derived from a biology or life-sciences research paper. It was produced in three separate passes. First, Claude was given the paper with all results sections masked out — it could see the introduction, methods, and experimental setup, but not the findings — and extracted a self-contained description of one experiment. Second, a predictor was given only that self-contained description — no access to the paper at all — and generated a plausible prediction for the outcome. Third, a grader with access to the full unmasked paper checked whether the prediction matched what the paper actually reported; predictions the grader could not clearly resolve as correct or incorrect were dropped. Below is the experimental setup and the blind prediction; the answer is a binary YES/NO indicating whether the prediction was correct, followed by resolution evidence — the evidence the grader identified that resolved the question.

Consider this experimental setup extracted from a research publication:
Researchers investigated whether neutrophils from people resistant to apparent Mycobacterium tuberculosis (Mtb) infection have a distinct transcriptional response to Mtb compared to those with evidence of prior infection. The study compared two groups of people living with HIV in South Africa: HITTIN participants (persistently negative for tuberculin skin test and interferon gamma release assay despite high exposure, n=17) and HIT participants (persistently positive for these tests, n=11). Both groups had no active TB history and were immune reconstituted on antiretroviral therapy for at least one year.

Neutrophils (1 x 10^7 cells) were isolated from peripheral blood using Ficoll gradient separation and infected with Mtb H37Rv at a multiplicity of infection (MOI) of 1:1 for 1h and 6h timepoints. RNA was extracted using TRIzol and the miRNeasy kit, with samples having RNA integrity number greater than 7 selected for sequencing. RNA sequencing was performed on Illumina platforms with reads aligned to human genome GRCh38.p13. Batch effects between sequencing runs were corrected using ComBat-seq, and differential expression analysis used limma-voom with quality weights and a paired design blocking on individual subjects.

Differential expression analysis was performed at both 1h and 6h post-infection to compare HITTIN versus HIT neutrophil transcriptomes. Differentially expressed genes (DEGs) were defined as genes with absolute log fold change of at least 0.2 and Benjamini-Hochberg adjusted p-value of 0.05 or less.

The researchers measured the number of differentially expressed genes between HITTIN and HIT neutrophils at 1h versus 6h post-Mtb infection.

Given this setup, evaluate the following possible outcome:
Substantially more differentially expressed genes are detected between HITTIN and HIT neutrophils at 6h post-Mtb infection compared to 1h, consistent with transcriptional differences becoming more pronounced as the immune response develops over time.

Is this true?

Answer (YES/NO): YES